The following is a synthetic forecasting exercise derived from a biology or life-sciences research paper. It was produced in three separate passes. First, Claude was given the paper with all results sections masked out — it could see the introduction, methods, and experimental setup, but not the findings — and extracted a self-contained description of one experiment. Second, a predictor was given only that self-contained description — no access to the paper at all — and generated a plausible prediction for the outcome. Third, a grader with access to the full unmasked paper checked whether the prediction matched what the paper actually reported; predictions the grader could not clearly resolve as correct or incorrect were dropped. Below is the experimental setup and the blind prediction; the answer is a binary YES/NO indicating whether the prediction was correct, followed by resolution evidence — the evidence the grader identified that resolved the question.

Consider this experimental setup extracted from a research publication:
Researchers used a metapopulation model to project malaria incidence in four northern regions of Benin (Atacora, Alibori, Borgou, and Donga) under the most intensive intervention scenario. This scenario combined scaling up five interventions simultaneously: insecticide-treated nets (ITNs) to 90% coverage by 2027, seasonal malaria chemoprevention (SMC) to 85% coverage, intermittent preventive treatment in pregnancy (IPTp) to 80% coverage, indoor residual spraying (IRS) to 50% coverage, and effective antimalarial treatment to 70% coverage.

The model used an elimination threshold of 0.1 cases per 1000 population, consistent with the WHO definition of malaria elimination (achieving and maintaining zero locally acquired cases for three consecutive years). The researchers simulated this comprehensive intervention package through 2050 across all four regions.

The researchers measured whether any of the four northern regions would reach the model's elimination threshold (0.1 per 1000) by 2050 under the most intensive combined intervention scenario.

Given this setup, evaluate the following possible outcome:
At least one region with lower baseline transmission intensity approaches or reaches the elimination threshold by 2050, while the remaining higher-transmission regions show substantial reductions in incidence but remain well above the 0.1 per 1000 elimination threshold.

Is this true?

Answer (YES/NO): NO